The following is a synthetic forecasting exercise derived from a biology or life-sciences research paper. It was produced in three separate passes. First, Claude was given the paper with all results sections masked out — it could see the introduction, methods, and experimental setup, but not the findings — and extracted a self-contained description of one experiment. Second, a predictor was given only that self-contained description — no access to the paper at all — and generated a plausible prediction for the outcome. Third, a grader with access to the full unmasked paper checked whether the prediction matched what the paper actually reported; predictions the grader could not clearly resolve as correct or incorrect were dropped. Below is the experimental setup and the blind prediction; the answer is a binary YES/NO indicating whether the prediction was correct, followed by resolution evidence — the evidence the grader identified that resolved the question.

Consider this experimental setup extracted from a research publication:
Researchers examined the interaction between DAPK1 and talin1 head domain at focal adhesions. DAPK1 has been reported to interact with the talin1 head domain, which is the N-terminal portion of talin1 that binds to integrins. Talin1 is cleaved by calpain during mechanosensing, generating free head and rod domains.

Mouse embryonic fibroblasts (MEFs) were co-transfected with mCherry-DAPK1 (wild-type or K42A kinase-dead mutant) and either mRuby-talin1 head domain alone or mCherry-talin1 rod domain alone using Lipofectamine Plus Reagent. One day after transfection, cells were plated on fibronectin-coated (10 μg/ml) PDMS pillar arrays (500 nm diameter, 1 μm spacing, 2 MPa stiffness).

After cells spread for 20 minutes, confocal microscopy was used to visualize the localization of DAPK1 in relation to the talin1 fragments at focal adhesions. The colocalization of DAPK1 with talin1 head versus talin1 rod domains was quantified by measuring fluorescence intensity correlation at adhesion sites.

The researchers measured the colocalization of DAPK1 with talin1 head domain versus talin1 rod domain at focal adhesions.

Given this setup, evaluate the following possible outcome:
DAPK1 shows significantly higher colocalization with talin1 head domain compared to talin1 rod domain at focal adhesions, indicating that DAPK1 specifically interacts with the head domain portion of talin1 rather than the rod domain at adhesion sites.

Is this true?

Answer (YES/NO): YES